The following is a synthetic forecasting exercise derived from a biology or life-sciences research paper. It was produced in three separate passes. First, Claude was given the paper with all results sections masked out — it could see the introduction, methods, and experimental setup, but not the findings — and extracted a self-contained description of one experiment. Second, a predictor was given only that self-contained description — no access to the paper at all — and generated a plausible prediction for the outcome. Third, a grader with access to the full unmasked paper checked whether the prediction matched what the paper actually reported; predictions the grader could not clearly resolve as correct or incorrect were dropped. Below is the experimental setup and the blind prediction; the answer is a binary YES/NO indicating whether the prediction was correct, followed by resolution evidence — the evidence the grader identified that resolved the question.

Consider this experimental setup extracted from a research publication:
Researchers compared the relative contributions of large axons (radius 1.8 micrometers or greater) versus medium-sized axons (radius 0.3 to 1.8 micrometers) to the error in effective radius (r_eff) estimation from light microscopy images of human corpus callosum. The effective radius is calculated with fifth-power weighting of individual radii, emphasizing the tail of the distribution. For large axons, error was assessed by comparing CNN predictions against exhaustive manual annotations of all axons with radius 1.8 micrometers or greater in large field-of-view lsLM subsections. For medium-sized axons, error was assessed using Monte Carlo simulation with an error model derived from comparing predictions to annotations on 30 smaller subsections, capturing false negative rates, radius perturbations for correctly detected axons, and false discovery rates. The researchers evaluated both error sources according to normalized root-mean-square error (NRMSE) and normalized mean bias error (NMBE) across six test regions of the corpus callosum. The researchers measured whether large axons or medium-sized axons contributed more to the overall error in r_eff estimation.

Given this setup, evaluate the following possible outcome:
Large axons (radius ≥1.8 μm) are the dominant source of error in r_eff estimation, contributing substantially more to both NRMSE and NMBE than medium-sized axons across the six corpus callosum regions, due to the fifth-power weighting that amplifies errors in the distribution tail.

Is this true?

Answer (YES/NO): YES